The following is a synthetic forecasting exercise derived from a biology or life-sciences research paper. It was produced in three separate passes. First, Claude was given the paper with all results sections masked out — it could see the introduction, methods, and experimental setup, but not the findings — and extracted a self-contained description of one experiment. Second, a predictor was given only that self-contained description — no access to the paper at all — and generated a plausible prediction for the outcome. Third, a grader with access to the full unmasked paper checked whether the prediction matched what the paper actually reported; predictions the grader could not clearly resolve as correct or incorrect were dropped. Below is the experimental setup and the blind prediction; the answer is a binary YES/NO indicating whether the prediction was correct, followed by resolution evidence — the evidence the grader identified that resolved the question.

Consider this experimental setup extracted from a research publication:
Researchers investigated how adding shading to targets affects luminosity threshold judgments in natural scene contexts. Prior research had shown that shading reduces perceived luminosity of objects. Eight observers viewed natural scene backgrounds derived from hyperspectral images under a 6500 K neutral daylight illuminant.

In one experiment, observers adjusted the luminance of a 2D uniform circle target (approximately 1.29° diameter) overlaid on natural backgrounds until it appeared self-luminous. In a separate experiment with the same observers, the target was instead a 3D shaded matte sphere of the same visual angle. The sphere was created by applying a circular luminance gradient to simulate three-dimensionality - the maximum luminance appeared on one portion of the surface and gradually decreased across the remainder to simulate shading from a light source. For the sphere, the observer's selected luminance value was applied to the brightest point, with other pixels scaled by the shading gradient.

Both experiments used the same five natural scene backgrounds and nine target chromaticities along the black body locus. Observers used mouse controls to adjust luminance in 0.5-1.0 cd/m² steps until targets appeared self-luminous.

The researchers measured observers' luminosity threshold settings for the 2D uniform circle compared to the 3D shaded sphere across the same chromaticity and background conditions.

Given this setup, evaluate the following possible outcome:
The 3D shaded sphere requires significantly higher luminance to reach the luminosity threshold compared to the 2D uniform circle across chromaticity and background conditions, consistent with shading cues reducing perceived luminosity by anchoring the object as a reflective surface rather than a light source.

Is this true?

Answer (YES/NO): YES